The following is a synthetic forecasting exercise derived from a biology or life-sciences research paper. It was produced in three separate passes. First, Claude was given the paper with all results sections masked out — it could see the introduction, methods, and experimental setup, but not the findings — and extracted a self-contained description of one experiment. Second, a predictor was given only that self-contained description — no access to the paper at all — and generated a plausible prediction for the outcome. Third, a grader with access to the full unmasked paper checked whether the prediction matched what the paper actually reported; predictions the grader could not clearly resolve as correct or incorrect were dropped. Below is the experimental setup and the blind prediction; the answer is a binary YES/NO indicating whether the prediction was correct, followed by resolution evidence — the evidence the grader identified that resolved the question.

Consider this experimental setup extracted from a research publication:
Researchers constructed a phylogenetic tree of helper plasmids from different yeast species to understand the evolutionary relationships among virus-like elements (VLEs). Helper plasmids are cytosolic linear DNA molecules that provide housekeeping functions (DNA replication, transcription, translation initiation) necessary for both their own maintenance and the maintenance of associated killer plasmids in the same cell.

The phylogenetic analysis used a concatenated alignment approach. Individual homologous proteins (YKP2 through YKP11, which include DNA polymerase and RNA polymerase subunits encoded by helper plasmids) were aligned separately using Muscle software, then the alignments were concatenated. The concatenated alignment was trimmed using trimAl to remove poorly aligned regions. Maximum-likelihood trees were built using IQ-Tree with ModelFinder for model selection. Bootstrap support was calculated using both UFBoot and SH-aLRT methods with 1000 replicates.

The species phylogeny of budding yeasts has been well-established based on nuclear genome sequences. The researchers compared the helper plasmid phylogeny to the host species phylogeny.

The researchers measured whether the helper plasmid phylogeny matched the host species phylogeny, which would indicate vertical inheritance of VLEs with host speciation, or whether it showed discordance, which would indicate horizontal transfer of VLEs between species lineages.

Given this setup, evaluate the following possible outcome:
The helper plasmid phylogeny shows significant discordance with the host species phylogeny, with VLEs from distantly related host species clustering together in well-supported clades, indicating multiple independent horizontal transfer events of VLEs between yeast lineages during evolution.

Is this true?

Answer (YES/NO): NO